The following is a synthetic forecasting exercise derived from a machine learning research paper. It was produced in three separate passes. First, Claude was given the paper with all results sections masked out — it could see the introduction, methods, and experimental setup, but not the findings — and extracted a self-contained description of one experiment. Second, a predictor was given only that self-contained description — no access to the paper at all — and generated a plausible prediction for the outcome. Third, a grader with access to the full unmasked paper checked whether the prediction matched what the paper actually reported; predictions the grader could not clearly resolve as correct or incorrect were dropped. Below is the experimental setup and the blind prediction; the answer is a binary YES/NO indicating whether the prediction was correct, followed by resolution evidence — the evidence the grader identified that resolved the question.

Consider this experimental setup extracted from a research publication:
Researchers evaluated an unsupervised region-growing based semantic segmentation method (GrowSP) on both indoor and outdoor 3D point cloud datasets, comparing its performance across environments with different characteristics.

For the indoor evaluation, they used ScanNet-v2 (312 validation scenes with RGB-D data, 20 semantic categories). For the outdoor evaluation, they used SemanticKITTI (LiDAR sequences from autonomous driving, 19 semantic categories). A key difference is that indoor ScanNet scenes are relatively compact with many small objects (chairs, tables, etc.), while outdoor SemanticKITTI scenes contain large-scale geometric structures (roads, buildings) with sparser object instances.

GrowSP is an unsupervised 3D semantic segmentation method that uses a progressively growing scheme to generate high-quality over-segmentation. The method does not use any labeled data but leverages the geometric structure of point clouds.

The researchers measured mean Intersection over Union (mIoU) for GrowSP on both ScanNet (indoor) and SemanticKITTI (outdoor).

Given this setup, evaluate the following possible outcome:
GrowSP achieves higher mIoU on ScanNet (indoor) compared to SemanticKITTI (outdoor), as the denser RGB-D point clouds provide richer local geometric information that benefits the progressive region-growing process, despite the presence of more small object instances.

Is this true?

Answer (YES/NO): YES